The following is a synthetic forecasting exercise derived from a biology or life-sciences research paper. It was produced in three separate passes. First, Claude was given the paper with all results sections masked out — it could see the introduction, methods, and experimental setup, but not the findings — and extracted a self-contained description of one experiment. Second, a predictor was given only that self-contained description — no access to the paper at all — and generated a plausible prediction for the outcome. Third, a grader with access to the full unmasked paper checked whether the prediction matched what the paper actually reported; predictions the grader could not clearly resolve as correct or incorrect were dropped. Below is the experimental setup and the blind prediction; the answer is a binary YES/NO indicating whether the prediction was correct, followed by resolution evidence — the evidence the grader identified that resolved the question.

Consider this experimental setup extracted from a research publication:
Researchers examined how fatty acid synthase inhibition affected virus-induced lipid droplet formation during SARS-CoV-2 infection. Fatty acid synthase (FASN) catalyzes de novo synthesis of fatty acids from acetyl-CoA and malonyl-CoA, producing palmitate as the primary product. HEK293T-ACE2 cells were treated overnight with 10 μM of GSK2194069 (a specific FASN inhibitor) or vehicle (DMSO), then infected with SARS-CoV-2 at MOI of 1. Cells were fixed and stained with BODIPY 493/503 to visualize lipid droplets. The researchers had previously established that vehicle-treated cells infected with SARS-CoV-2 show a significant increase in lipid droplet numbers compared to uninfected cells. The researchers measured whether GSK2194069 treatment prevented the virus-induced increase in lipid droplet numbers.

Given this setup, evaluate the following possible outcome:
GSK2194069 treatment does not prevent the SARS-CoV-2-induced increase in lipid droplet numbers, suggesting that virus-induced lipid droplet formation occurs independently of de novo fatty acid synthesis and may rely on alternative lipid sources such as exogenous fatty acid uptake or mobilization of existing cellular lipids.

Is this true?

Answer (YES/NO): YES